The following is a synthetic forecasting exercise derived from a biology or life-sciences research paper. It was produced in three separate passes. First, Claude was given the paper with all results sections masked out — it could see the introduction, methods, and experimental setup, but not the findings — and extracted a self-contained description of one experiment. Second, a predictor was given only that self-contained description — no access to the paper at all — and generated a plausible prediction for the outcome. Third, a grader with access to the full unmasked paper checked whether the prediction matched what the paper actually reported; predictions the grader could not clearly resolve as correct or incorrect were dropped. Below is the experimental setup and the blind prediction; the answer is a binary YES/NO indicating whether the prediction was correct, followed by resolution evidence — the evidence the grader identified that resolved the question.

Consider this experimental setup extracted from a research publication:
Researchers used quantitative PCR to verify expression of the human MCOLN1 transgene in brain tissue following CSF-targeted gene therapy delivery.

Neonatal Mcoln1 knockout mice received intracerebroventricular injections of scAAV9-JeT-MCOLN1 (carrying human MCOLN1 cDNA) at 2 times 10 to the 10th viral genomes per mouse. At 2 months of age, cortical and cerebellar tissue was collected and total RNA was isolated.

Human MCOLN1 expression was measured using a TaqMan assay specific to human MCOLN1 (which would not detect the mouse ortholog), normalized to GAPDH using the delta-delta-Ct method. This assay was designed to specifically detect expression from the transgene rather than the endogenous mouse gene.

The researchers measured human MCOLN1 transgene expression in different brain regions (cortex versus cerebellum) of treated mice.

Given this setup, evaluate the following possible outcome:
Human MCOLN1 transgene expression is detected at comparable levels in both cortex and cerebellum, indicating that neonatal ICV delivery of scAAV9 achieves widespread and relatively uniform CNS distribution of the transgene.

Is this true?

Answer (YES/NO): NO